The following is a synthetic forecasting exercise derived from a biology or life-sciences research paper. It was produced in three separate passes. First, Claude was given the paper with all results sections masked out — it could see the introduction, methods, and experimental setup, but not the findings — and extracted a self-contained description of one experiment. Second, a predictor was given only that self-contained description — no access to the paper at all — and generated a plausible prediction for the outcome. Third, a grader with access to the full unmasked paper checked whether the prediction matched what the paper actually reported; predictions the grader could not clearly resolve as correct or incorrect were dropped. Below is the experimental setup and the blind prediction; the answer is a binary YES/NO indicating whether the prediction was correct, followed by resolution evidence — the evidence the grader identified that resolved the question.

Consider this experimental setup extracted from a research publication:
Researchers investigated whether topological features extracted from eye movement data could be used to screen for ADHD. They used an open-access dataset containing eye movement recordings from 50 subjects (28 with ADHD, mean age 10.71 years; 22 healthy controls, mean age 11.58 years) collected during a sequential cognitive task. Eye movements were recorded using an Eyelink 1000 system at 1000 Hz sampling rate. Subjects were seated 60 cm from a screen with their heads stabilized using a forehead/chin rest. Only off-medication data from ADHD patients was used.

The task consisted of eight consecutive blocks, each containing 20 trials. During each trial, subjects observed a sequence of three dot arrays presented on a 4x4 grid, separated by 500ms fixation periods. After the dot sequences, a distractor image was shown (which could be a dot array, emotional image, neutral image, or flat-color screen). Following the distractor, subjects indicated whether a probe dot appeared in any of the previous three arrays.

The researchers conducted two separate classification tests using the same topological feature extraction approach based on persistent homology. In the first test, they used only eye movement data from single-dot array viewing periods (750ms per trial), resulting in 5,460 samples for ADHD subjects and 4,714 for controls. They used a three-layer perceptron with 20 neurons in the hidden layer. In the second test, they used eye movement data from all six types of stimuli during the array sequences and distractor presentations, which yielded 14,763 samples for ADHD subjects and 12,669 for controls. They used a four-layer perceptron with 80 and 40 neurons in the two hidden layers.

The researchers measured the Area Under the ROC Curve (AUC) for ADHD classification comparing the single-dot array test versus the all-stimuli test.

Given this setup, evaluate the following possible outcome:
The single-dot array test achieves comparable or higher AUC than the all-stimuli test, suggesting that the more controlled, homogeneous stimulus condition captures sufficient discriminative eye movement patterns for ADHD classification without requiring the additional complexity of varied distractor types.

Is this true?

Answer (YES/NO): NO